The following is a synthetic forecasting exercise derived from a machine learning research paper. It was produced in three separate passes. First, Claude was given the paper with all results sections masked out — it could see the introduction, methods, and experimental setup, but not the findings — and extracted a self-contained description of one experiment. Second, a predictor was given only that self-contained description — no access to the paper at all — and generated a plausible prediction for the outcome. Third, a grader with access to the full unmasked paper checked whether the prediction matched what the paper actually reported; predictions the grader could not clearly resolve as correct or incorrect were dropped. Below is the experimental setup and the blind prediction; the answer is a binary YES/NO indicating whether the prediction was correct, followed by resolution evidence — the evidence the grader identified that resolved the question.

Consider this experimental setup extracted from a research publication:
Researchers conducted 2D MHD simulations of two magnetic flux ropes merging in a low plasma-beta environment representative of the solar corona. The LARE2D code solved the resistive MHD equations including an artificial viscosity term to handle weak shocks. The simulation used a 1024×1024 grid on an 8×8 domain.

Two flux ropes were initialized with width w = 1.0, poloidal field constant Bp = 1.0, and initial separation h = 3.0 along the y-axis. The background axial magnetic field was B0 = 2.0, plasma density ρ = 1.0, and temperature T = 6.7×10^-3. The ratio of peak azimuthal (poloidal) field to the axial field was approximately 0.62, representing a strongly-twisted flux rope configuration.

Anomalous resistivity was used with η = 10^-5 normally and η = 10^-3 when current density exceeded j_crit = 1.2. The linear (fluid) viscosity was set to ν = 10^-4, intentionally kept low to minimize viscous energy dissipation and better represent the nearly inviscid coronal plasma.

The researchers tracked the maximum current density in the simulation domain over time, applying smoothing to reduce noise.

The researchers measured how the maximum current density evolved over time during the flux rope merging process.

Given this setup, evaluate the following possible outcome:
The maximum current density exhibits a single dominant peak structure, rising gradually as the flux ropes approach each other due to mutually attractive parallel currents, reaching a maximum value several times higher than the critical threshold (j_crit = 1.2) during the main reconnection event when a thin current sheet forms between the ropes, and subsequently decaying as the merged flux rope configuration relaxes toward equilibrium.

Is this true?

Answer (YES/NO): NO